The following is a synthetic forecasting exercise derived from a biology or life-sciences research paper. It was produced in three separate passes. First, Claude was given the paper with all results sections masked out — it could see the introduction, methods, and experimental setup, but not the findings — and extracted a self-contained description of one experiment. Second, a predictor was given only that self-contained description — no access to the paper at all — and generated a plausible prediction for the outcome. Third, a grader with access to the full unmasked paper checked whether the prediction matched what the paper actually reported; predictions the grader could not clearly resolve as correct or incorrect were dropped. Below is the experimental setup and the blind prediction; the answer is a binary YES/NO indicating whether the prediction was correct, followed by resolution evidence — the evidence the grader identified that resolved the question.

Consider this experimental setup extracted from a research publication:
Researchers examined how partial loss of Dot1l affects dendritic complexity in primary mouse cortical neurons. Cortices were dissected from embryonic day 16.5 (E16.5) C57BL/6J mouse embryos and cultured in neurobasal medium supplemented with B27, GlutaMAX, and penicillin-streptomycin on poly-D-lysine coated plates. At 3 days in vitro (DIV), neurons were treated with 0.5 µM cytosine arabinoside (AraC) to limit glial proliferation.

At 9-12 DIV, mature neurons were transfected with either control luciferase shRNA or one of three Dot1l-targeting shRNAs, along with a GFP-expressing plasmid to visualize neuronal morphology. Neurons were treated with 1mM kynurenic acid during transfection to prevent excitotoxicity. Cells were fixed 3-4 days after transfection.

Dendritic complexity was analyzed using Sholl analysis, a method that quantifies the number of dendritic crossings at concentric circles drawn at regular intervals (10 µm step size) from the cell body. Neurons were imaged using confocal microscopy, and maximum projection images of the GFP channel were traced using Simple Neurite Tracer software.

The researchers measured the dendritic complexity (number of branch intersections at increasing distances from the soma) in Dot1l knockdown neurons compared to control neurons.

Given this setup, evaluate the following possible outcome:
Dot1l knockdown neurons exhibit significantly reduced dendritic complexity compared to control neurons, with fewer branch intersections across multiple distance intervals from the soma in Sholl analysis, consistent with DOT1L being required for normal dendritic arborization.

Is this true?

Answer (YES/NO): YES